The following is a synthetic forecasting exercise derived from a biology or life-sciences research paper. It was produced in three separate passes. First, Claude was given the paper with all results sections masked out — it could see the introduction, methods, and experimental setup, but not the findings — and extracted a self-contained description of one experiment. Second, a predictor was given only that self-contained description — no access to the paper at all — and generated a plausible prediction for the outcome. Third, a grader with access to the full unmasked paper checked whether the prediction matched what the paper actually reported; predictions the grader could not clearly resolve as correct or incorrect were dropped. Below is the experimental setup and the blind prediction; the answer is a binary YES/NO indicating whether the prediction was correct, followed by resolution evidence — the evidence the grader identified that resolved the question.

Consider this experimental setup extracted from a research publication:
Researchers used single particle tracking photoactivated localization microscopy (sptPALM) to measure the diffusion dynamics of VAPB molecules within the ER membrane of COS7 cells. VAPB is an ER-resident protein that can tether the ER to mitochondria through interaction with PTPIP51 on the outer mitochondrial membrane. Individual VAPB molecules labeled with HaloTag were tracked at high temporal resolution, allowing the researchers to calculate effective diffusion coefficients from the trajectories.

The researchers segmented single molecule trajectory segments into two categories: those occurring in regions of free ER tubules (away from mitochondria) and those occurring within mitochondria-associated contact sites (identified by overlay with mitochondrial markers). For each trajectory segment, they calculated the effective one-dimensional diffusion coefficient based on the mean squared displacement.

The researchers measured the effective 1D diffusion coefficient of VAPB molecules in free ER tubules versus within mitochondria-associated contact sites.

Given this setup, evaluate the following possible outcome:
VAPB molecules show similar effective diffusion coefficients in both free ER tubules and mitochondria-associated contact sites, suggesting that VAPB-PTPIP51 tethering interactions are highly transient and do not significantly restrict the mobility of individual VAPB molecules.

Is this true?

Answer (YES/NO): NO